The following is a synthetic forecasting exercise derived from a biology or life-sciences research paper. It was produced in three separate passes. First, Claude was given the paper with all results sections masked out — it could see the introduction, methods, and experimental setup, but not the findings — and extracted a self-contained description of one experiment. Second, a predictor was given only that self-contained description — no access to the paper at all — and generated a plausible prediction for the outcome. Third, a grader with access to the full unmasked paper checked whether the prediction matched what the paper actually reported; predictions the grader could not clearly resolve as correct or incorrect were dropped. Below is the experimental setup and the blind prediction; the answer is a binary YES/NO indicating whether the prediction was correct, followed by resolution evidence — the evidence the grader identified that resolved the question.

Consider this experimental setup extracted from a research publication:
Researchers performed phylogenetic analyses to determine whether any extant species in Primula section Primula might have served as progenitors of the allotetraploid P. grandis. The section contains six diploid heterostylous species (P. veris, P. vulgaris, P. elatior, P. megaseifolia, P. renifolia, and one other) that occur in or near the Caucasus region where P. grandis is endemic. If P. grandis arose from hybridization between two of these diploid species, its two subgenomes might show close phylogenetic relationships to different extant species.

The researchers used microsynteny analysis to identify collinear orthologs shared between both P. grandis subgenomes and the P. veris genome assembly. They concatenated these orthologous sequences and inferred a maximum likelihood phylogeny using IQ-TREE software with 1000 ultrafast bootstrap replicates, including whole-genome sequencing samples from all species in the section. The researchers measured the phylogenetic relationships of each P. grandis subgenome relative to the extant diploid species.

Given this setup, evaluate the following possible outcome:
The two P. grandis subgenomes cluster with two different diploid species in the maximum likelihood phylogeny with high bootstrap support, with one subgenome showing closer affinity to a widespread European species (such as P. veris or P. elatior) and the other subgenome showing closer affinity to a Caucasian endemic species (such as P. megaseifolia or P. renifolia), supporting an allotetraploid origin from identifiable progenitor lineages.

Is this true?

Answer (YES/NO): NO